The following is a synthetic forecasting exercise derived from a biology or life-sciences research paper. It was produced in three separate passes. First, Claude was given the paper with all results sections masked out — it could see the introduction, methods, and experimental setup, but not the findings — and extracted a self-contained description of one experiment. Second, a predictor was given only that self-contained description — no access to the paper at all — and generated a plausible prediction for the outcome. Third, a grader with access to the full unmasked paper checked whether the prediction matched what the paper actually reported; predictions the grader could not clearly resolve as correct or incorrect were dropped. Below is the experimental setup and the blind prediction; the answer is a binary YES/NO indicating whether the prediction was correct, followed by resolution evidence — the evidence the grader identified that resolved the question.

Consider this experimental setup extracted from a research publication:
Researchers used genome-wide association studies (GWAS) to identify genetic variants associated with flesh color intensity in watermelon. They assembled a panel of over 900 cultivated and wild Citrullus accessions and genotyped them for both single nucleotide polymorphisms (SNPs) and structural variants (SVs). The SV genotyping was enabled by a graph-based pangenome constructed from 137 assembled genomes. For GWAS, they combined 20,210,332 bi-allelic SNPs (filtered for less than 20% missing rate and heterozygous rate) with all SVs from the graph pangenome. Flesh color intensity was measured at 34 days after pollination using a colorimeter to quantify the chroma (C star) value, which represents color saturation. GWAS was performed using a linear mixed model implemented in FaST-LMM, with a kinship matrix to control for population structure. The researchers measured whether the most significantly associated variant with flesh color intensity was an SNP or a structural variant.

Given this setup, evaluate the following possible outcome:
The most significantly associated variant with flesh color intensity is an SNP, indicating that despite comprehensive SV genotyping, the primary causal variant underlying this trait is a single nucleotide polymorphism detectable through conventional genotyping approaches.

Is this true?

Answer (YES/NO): NO